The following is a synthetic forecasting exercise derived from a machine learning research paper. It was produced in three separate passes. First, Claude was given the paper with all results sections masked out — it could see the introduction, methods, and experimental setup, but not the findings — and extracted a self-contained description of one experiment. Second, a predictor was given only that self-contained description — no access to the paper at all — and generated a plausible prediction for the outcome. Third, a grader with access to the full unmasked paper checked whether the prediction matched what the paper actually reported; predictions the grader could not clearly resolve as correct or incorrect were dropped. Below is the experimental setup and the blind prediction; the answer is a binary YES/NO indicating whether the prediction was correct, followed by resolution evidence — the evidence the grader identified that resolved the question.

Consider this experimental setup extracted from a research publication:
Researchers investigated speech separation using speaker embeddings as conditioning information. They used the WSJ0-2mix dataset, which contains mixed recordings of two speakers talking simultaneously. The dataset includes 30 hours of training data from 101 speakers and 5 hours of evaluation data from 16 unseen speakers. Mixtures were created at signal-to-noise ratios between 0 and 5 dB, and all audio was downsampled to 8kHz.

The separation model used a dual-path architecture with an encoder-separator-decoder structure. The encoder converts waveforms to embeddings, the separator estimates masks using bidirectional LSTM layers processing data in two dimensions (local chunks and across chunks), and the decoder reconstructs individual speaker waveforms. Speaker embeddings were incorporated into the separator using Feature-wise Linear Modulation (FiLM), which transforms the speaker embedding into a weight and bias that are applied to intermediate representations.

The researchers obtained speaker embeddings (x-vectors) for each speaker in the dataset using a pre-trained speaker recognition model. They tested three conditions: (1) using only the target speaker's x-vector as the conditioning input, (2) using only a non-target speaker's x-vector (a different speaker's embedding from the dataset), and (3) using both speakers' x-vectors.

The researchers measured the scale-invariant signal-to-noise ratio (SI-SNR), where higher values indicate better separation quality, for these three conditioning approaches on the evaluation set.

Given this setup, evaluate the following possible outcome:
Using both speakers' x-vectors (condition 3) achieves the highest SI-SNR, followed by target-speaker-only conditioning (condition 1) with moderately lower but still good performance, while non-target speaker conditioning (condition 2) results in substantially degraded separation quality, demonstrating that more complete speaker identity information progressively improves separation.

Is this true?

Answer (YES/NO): NO